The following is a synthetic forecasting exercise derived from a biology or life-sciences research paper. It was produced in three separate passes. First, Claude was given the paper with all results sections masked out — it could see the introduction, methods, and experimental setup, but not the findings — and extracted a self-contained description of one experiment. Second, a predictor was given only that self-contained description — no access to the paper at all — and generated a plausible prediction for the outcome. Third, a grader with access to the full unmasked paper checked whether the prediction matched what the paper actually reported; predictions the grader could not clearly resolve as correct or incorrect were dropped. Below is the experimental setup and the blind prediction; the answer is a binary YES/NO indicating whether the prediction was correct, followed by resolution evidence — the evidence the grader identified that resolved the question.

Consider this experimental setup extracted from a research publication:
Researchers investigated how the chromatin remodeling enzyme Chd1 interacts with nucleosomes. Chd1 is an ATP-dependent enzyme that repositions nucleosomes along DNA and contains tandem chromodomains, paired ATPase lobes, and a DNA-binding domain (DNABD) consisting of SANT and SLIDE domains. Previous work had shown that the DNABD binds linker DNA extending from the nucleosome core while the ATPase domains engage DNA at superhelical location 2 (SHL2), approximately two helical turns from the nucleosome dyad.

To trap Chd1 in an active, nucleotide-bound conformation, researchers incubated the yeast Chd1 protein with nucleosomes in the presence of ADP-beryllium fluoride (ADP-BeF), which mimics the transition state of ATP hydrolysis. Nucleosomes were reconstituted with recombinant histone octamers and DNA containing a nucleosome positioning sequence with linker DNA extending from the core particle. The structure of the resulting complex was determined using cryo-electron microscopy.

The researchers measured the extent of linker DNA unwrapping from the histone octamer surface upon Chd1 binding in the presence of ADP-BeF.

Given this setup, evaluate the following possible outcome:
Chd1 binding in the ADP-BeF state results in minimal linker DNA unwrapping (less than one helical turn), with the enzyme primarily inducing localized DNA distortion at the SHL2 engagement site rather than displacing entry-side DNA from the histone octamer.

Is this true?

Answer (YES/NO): NO